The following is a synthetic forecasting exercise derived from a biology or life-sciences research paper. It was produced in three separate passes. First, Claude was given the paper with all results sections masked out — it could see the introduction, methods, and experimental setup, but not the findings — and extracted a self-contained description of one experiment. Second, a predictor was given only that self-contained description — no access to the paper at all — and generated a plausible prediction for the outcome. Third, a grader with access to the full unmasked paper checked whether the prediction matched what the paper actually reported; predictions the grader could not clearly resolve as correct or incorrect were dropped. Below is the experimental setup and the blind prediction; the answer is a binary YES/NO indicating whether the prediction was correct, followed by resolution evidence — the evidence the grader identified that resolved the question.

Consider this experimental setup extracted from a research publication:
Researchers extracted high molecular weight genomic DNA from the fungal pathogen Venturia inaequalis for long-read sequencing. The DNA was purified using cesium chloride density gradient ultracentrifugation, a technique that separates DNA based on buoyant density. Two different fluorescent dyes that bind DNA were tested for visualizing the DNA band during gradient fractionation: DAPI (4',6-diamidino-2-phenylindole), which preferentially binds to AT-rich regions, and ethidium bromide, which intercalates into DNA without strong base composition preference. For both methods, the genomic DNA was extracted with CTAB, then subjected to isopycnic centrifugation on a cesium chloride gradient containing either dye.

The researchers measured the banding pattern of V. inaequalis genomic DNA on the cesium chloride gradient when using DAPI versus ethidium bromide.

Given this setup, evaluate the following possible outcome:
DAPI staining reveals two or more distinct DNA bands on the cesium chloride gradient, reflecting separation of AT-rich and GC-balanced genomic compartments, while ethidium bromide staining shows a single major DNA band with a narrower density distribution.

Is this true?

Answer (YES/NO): YES